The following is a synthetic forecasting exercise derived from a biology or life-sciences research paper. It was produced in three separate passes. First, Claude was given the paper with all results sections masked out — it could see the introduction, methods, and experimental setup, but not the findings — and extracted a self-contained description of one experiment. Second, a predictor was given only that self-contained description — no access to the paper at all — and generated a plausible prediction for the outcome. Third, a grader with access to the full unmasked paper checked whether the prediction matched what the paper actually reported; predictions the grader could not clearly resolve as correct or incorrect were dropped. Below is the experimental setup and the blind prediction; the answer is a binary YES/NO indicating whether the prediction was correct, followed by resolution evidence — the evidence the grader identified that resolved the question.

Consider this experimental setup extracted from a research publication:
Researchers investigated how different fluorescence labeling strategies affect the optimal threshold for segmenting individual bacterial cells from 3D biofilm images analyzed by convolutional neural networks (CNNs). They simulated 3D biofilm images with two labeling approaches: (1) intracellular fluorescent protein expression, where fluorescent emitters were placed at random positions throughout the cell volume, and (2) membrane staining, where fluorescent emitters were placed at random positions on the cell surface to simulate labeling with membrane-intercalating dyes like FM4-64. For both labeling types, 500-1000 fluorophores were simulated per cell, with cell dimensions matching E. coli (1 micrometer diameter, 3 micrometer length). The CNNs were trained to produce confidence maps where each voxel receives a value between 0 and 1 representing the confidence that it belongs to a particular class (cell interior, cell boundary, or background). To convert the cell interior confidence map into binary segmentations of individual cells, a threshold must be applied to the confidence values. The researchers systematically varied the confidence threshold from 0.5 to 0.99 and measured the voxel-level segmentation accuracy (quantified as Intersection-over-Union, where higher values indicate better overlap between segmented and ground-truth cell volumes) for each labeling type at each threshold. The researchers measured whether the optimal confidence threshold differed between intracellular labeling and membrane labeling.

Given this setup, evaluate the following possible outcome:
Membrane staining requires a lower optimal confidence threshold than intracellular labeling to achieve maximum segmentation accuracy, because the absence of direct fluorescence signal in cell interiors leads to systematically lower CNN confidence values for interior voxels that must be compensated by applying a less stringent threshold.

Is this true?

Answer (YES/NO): YES